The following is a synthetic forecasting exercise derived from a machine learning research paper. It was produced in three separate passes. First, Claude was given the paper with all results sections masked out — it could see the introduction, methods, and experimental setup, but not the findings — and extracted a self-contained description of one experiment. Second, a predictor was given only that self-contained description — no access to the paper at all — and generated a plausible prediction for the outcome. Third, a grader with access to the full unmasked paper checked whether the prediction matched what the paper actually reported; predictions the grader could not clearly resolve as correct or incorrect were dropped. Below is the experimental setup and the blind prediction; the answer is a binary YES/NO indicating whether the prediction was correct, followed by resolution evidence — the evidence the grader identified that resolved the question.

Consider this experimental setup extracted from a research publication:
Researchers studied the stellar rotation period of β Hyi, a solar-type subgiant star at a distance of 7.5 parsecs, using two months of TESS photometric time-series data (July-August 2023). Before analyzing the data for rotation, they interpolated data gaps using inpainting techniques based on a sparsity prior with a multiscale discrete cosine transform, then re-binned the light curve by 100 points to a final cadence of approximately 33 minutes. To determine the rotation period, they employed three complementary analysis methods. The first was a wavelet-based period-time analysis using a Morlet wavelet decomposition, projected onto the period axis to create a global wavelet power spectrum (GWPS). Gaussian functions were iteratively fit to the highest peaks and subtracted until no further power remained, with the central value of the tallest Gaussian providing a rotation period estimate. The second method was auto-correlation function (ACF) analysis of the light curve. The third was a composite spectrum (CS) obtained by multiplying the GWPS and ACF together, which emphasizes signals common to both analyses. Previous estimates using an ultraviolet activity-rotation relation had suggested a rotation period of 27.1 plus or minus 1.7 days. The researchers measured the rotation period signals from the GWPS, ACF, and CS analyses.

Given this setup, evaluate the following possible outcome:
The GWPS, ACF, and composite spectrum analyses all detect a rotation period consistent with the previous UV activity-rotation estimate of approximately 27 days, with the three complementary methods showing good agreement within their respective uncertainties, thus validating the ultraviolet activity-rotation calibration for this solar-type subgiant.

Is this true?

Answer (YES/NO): NO